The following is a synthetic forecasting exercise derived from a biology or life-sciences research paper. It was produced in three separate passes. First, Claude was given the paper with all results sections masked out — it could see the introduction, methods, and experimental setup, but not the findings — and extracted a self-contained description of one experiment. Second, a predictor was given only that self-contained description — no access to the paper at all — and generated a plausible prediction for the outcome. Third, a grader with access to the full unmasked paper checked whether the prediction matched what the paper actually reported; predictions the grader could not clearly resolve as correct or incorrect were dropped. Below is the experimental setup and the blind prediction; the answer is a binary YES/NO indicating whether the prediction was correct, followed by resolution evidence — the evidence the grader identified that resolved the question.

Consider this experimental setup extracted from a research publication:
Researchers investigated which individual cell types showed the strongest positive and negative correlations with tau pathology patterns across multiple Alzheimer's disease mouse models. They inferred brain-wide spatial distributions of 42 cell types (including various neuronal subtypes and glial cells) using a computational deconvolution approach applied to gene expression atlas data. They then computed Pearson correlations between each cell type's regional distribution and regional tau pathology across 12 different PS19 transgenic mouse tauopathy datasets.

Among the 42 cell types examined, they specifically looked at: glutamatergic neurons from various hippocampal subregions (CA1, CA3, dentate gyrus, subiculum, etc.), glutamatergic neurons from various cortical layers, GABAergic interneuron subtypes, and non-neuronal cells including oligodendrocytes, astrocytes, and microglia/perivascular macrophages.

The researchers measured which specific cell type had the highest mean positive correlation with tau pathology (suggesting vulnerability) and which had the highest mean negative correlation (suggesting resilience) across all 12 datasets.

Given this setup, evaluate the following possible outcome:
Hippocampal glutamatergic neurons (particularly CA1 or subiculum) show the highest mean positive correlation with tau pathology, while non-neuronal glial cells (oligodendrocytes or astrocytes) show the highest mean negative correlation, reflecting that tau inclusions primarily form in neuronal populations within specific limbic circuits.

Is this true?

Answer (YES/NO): YES